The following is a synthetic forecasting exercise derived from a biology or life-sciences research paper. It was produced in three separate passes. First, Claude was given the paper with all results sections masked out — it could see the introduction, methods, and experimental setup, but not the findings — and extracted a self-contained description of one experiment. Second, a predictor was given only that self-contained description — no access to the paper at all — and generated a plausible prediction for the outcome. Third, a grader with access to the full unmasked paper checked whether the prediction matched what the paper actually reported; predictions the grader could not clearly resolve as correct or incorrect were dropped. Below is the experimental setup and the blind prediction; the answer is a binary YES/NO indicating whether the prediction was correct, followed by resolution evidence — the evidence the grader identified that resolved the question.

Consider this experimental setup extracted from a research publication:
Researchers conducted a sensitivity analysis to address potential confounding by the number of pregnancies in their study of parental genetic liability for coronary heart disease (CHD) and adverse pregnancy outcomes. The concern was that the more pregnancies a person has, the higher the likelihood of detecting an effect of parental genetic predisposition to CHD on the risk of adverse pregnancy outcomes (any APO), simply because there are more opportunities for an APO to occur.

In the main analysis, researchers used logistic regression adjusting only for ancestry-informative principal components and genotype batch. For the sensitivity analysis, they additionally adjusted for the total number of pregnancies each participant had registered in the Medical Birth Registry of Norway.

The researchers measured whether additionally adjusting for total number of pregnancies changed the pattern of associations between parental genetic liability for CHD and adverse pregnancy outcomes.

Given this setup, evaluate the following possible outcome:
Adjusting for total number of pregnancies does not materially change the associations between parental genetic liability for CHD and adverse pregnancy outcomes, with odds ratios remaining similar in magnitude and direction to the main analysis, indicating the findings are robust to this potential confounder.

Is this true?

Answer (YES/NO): YES